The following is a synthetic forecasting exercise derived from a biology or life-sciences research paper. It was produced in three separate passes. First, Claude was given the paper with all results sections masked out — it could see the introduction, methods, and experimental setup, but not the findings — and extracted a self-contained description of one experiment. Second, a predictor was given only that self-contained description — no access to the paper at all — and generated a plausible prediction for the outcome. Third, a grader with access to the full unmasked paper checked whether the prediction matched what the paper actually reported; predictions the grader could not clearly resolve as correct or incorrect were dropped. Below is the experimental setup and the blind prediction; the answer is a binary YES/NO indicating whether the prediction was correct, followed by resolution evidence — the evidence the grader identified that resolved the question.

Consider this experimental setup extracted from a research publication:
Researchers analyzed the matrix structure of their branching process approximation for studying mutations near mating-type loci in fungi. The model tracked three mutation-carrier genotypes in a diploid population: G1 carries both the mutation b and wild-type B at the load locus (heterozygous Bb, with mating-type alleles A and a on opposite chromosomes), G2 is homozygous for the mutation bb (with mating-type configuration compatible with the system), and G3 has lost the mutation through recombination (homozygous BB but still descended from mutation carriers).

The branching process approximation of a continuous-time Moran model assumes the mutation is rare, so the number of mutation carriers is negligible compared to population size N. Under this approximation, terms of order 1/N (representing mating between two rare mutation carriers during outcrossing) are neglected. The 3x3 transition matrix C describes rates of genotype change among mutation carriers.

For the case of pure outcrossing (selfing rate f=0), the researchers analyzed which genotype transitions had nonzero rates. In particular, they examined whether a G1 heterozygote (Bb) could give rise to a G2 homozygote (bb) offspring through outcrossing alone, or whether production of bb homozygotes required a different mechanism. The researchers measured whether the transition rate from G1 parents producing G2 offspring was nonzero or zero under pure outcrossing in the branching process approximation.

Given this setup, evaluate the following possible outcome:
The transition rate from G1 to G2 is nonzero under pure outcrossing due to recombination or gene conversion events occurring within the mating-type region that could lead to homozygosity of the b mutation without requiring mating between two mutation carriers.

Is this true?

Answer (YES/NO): NO